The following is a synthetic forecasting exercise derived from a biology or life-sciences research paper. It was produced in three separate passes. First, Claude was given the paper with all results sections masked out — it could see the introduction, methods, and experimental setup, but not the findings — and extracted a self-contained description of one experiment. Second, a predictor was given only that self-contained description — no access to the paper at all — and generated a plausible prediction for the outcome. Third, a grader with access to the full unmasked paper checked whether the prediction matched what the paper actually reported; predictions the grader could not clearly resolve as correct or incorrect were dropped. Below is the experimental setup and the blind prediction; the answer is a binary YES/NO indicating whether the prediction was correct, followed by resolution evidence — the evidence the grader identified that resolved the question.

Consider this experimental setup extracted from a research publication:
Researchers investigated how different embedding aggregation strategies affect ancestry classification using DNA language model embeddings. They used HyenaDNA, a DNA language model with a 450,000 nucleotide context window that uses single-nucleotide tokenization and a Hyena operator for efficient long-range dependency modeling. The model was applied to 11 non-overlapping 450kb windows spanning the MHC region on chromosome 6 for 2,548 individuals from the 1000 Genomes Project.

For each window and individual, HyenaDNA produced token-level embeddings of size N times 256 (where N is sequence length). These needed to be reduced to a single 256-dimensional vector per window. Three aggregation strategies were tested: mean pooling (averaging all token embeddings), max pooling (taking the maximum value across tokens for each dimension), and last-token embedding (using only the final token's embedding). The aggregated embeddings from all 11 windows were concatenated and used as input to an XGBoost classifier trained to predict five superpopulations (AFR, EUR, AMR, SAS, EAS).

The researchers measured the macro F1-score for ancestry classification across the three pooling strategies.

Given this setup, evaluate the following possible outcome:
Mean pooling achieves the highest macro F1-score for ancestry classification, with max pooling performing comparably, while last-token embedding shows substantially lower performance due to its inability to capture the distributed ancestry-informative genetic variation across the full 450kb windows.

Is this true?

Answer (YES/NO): NO